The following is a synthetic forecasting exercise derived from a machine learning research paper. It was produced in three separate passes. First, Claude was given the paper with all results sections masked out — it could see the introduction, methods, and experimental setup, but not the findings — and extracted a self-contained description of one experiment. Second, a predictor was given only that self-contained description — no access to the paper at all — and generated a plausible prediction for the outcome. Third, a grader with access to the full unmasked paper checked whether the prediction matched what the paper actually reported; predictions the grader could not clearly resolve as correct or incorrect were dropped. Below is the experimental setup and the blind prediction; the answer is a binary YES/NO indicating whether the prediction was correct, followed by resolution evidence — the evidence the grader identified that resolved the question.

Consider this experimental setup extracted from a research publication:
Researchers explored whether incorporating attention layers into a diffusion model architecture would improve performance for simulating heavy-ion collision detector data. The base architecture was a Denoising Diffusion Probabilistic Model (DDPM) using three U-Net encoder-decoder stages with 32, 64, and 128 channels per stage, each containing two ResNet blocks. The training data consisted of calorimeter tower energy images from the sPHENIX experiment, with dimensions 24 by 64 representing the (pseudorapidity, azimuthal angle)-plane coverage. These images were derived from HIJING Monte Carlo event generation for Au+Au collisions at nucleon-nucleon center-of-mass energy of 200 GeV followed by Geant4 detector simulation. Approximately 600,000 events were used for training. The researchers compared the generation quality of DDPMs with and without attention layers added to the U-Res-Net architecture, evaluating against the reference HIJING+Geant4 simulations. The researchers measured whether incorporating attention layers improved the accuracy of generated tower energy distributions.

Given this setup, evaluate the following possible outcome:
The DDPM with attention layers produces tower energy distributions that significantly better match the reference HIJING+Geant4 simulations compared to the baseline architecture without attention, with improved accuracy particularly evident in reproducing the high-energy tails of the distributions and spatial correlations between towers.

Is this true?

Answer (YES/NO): NO